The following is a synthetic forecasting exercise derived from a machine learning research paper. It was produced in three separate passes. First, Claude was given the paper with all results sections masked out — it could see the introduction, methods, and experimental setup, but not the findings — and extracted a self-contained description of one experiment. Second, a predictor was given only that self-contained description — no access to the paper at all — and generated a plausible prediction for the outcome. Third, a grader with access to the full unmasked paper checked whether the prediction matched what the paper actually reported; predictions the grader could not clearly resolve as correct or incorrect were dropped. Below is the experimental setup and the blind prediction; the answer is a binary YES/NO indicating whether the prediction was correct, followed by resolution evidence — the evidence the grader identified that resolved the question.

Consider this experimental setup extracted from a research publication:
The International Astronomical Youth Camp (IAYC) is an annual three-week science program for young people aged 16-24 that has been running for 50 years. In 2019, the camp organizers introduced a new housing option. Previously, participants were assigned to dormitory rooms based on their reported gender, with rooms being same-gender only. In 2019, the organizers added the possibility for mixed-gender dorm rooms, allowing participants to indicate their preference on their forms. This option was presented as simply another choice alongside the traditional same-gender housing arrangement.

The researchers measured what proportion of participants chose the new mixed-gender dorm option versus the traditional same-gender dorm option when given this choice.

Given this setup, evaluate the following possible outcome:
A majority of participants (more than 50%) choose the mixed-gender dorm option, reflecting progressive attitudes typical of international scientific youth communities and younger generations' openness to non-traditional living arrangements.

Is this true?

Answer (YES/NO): YES